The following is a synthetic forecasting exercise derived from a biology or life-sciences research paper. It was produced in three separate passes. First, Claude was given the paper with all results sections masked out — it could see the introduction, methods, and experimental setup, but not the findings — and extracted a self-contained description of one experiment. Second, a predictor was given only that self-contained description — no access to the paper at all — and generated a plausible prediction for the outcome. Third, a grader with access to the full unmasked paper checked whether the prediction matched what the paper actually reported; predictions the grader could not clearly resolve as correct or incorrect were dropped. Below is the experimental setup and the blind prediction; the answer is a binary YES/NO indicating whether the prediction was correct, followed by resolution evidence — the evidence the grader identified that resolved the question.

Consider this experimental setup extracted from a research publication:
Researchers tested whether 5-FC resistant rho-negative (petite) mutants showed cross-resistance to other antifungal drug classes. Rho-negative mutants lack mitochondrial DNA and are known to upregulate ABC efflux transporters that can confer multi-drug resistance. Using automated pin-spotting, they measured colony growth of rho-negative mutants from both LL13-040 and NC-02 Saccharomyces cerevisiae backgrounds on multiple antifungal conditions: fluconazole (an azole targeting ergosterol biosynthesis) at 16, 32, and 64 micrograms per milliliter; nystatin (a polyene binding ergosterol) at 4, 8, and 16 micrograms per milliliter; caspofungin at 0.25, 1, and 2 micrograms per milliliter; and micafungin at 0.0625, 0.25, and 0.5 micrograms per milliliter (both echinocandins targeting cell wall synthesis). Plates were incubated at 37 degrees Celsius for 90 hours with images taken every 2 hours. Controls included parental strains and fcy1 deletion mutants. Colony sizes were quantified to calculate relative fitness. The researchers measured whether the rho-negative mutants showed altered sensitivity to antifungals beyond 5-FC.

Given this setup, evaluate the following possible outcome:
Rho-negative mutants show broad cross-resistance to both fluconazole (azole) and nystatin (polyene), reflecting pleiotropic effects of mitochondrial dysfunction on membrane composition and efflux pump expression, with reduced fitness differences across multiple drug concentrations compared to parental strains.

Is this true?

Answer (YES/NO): NO